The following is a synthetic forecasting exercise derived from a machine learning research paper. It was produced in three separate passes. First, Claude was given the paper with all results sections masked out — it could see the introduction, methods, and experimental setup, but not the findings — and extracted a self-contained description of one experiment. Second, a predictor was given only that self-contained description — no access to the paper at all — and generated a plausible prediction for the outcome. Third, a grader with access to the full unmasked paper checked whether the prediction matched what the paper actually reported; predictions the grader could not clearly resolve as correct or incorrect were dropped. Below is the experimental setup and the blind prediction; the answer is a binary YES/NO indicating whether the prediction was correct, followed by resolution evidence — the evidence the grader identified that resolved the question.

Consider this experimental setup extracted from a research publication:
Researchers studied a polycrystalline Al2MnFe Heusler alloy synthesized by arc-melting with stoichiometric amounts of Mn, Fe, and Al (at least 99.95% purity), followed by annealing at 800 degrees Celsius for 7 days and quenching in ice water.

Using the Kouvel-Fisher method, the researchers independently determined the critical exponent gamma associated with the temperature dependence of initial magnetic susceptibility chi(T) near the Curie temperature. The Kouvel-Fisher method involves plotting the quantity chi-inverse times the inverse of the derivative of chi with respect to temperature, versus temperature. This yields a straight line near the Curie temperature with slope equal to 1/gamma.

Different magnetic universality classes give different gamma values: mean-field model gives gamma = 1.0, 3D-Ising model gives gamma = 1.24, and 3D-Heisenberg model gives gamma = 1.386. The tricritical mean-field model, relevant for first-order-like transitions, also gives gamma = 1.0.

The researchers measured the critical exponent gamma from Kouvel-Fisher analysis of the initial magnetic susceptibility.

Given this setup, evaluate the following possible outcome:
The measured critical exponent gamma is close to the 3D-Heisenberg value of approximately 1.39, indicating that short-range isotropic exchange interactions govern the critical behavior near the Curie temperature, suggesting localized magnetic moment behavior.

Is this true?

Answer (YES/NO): YES